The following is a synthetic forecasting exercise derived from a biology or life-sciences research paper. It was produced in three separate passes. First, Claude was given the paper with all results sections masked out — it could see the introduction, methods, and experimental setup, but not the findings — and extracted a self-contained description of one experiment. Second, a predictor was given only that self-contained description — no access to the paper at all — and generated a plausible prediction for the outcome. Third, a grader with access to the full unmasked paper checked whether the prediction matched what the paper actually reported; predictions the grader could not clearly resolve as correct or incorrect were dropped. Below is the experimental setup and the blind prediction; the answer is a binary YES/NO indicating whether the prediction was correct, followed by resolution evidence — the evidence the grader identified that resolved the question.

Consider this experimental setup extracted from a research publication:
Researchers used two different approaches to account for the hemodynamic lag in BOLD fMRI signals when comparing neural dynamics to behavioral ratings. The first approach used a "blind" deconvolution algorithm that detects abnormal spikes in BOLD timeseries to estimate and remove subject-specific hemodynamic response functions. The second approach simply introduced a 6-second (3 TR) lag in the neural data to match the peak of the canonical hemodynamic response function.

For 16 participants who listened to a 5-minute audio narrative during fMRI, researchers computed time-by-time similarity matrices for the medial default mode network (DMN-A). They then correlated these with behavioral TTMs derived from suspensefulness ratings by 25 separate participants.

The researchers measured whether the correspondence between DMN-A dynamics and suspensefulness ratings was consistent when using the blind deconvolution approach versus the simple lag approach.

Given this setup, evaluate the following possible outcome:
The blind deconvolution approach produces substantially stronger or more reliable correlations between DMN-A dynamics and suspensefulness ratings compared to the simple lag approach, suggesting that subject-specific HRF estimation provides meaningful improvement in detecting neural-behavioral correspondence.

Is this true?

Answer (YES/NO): NO